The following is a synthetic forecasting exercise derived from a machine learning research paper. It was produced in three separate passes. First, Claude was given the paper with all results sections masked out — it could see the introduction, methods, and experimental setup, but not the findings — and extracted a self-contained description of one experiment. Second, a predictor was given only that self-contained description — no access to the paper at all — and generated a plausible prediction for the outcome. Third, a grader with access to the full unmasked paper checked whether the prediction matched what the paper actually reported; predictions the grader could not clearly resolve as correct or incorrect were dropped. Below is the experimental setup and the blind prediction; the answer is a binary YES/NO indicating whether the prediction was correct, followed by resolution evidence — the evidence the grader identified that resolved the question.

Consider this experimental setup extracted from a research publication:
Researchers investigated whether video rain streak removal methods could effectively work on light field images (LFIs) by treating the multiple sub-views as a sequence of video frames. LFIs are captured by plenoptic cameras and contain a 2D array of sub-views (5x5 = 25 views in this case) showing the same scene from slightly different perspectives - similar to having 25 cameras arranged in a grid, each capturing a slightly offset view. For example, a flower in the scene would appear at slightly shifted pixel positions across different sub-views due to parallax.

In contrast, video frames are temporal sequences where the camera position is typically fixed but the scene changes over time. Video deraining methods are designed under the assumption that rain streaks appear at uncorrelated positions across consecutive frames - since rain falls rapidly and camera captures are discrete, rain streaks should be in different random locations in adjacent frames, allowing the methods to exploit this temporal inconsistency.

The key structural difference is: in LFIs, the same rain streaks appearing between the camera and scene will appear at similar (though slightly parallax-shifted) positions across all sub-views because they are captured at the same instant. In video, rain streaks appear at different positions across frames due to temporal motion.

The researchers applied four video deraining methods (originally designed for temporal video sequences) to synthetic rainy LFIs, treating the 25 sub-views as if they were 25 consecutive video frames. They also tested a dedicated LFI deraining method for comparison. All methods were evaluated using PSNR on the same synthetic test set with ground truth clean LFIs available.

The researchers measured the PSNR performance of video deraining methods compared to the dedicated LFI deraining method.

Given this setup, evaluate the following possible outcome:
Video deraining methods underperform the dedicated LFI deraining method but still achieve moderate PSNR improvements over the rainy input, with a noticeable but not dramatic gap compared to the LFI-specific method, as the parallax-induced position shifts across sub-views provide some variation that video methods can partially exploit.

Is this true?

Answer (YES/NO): NO